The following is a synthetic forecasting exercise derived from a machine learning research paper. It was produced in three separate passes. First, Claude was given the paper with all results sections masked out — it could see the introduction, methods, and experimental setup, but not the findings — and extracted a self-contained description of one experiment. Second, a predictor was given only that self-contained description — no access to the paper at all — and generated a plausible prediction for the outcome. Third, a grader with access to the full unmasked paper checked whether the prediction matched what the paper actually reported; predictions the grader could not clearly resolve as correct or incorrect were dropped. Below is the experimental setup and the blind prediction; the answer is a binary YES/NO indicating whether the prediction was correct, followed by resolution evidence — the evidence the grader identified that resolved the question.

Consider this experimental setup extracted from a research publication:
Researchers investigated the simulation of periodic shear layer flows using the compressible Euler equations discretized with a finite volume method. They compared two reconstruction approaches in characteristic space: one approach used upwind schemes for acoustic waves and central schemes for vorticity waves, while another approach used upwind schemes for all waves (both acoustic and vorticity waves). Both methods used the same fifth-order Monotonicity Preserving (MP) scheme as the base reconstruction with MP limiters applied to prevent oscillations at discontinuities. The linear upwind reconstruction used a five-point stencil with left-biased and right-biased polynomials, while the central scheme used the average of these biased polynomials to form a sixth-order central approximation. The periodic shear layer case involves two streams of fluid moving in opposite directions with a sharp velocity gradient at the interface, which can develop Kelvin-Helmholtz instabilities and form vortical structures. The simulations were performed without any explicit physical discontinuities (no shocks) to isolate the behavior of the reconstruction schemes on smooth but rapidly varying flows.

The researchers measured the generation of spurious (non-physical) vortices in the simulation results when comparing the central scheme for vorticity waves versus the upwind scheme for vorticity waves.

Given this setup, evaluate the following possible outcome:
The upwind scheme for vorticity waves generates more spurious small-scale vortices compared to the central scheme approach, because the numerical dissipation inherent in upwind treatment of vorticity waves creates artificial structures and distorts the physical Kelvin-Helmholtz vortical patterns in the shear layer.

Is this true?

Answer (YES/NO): YES